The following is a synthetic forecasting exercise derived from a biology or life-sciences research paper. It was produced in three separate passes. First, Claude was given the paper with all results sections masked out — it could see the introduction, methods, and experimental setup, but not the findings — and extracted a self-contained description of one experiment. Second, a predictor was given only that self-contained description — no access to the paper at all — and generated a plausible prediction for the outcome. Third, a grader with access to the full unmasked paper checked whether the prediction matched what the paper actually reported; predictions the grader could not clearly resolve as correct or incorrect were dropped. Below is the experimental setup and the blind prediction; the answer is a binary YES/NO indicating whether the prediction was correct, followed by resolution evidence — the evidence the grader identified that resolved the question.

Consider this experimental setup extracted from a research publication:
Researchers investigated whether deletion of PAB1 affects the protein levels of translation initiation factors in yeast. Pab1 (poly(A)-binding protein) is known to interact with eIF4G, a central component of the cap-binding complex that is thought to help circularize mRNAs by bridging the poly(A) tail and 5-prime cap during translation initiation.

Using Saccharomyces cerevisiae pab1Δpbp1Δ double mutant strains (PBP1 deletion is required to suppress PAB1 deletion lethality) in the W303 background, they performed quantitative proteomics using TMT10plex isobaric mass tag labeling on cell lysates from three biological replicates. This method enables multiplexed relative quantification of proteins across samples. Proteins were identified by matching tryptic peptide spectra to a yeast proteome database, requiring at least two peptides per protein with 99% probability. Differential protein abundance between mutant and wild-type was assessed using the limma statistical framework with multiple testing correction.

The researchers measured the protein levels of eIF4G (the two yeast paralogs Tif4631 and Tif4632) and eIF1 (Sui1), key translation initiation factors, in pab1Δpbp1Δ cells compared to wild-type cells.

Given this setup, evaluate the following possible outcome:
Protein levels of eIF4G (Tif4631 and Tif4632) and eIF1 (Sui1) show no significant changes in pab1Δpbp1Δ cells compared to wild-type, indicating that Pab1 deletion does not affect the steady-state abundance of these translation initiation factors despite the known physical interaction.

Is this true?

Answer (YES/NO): NO